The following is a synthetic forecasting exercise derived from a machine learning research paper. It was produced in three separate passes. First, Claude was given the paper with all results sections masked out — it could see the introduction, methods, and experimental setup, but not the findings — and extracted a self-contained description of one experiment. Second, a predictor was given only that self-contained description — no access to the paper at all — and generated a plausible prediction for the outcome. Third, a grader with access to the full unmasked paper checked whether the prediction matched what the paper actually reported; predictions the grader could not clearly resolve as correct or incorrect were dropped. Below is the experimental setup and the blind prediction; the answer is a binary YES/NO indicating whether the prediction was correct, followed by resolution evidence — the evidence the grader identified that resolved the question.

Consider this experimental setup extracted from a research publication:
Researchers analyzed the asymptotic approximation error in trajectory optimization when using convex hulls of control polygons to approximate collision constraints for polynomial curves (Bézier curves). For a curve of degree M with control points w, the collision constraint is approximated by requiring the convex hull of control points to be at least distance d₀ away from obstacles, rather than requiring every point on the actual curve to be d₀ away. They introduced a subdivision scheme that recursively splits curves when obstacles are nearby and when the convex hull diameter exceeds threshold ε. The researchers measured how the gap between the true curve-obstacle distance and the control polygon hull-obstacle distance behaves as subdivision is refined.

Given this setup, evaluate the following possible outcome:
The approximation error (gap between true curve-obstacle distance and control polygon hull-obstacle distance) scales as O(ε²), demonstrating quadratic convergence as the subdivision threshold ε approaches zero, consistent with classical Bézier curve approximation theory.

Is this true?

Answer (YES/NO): NO